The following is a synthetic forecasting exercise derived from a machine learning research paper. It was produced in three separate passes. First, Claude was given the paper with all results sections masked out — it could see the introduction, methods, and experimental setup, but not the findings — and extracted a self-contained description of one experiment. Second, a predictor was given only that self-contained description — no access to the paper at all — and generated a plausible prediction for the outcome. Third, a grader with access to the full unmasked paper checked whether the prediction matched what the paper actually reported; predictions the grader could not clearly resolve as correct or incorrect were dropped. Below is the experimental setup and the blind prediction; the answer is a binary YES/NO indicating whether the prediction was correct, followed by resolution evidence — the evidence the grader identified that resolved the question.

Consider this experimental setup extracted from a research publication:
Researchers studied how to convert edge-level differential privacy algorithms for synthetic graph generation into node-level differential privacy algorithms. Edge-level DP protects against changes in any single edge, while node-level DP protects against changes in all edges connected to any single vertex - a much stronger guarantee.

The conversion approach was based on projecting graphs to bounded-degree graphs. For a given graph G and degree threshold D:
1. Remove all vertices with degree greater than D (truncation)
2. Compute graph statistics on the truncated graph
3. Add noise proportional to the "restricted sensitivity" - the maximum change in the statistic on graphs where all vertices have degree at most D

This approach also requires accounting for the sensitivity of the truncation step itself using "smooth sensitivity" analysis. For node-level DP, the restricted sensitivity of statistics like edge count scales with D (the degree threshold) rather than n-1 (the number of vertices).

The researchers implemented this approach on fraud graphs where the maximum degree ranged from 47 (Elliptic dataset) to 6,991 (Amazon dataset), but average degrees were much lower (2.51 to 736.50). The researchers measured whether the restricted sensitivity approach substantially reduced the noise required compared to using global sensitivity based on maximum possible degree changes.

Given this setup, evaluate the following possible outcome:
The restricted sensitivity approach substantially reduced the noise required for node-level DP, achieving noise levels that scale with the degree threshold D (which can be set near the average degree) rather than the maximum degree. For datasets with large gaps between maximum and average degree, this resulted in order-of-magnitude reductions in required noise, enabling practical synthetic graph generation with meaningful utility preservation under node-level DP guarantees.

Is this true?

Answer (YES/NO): NO